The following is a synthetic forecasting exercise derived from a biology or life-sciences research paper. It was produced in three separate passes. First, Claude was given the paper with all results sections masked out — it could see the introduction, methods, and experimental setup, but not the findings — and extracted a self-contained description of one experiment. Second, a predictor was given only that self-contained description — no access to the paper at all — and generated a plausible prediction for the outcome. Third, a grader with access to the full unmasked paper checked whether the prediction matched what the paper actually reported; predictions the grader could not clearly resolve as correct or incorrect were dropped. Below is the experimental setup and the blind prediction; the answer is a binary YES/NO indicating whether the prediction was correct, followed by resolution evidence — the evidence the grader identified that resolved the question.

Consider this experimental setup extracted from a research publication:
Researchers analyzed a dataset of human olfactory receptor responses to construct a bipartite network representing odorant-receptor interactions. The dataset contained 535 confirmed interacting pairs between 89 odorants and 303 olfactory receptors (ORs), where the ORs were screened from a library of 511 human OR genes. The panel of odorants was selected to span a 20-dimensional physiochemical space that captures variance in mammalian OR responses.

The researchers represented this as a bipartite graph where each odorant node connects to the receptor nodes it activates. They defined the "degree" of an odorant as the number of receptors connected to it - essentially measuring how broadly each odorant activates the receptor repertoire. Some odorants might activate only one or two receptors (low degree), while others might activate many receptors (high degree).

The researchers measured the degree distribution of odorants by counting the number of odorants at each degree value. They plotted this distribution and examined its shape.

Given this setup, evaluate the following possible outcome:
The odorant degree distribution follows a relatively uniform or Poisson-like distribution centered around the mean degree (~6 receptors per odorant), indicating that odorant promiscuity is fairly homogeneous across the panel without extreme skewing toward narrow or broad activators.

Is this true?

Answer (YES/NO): NO